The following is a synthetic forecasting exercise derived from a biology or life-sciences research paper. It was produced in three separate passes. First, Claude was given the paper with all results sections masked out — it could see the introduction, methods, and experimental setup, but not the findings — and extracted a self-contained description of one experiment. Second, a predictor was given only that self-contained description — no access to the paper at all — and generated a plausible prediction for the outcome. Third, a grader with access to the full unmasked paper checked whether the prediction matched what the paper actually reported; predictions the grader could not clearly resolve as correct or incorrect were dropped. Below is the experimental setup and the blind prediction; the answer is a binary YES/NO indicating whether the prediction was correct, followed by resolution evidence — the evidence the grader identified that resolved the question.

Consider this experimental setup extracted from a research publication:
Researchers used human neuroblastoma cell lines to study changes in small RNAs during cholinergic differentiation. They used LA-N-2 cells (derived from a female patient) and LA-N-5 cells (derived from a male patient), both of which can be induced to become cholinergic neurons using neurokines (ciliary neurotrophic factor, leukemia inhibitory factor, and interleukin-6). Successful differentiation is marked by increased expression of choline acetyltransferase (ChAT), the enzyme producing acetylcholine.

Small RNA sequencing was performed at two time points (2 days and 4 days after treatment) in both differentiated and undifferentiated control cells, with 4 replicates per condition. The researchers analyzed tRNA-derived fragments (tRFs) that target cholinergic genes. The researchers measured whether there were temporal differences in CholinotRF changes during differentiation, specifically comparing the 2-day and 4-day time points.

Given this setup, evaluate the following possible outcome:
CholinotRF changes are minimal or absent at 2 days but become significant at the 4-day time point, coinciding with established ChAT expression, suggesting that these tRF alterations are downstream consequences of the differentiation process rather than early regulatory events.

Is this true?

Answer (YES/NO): NO